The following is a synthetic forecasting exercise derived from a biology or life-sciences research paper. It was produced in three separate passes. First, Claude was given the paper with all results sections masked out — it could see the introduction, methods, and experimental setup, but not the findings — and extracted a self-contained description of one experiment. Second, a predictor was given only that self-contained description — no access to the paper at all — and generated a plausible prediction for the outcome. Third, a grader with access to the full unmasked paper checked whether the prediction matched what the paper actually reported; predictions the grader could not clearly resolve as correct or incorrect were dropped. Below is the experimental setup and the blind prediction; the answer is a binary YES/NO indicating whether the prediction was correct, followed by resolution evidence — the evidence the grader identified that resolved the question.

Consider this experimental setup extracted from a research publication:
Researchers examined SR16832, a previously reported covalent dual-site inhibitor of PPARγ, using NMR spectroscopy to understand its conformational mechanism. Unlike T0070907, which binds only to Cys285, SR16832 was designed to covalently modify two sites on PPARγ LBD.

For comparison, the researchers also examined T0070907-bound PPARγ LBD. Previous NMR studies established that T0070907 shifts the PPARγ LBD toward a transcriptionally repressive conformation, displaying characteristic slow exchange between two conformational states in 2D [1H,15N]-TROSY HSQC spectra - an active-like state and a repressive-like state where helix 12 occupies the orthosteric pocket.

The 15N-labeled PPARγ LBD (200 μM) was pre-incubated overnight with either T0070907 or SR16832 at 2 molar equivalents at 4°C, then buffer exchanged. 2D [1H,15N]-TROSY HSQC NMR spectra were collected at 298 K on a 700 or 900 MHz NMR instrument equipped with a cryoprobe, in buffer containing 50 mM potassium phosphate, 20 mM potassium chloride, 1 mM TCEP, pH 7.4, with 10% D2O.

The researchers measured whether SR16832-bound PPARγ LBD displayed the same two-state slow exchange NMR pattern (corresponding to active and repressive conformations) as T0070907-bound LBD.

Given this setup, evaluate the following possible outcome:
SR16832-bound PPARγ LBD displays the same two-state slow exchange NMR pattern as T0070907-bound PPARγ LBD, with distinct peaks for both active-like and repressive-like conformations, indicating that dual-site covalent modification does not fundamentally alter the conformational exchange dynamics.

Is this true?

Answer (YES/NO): NO